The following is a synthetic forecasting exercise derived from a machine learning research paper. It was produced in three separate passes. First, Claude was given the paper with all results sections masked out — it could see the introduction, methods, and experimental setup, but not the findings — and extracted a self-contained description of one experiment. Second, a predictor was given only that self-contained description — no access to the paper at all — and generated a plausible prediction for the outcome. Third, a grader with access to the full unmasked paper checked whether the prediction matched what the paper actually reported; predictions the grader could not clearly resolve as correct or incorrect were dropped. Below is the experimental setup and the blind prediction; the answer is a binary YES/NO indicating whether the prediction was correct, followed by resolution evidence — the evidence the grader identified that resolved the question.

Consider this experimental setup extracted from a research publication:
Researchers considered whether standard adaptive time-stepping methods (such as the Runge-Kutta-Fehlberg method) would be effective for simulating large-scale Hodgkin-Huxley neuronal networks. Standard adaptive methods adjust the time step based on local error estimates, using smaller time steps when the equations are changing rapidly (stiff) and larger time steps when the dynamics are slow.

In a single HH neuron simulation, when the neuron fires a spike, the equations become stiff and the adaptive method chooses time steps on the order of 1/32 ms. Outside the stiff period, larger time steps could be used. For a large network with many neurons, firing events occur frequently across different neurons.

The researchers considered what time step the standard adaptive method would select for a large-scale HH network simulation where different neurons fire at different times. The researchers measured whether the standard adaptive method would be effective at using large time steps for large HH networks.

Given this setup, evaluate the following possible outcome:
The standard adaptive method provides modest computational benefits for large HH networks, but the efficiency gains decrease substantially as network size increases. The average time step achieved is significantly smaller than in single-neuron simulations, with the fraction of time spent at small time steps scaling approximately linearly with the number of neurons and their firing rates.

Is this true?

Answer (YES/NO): NO